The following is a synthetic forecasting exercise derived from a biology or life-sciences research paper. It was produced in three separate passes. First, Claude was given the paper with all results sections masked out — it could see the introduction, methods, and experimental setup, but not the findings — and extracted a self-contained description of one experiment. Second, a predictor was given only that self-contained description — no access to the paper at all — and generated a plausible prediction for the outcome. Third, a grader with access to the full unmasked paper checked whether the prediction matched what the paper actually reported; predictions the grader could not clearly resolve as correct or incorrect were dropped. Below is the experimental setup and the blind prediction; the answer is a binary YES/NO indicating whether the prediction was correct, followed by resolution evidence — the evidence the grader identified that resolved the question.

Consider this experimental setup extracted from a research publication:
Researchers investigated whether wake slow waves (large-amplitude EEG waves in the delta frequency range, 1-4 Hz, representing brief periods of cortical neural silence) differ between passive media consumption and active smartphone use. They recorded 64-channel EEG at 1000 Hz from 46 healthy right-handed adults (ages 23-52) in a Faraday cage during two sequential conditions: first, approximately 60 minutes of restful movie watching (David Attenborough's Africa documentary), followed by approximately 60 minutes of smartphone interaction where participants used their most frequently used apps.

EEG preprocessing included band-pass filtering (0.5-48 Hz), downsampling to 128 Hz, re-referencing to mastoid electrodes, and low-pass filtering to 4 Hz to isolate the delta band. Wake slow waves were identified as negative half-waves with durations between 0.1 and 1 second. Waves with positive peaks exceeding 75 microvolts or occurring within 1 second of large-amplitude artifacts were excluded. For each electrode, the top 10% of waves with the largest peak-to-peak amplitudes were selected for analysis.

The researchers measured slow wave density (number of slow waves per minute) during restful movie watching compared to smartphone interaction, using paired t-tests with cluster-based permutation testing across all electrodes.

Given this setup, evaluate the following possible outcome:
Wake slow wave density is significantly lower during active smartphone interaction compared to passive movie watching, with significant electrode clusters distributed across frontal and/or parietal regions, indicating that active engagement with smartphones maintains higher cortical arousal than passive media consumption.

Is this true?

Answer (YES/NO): NO